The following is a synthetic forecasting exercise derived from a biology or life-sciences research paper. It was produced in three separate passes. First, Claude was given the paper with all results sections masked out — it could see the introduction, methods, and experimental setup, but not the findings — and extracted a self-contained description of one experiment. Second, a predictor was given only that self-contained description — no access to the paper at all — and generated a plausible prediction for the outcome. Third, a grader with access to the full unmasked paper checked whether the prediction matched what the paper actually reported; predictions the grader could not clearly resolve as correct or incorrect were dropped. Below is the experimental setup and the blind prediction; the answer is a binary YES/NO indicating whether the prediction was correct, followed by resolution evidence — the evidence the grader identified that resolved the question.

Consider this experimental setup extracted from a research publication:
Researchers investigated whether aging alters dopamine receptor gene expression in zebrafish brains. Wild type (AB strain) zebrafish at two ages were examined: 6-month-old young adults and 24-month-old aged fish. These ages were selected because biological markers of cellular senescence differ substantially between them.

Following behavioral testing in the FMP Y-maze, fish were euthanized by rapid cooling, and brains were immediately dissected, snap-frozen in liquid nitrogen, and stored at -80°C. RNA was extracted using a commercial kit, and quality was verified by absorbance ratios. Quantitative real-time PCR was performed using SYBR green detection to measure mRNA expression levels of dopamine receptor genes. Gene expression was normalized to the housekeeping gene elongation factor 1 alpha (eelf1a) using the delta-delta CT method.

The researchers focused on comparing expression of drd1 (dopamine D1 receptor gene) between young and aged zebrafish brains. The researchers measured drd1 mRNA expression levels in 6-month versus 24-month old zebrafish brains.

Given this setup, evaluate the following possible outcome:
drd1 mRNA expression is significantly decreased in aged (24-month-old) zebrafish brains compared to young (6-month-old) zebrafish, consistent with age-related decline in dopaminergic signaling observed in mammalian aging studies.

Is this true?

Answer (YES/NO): NO